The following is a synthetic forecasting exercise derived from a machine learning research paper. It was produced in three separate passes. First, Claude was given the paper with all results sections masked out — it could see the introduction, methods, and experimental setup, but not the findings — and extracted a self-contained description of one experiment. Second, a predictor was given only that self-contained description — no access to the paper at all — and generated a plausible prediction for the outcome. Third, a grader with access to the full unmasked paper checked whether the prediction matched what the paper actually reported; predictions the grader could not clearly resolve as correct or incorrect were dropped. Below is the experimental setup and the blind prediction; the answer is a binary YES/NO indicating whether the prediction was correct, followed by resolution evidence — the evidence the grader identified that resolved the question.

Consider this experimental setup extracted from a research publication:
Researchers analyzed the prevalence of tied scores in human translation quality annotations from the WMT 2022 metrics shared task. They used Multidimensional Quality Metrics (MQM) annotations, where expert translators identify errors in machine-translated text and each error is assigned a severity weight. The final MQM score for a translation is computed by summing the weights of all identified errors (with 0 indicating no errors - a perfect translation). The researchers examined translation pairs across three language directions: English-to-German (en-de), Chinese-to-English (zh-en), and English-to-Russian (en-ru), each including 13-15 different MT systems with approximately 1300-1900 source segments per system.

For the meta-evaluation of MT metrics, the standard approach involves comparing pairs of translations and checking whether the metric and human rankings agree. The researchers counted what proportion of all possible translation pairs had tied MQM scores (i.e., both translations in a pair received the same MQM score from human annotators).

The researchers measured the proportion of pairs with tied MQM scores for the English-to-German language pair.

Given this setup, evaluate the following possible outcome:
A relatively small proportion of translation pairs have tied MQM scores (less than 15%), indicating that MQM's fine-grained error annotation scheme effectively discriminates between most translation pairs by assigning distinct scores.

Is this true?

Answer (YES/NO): NO